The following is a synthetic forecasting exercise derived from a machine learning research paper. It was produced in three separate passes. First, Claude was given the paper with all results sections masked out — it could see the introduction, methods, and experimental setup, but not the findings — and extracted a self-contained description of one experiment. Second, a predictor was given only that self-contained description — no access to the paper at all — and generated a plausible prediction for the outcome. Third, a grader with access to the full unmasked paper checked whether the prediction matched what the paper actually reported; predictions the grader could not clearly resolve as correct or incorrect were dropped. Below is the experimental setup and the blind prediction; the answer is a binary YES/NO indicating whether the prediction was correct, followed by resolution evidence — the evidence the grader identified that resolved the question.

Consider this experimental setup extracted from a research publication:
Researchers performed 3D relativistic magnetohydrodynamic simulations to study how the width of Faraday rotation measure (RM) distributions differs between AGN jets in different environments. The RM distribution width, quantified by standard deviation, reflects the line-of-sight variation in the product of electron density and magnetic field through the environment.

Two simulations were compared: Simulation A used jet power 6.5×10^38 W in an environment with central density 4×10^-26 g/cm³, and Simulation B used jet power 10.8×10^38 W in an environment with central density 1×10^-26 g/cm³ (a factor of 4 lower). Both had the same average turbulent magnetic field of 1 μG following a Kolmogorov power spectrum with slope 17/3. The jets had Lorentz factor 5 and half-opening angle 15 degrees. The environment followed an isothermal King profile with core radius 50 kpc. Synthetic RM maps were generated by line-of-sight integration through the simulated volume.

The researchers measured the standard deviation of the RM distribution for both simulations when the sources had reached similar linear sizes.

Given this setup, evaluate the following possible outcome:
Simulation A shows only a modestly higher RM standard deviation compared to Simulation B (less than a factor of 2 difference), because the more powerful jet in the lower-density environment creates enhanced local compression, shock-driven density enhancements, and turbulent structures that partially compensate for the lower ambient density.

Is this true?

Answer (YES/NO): NO